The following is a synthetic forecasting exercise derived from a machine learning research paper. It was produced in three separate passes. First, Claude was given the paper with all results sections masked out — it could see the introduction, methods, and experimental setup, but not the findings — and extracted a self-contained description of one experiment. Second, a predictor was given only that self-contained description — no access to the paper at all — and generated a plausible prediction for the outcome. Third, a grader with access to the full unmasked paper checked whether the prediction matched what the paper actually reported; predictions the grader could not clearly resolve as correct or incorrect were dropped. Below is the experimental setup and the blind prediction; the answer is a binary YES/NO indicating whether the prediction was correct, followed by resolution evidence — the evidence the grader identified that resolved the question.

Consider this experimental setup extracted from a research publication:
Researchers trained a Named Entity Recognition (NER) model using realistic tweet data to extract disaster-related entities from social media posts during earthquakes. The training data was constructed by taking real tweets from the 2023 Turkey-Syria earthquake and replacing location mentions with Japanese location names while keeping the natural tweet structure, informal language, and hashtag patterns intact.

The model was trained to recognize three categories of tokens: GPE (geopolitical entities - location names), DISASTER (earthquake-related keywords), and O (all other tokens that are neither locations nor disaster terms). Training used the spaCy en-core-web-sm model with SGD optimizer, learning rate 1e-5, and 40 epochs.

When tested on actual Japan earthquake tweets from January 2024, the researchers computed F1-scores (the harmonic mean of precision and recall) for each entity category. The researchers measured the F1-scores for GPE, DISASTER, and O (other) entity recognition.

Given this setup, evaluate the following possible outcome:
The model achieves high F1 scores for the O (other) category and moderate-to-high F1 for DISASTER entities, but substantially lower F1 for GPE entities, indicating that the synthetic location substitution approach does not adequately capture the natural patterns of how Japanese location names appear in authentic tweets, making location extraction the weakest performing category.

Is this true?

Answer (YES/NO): NO